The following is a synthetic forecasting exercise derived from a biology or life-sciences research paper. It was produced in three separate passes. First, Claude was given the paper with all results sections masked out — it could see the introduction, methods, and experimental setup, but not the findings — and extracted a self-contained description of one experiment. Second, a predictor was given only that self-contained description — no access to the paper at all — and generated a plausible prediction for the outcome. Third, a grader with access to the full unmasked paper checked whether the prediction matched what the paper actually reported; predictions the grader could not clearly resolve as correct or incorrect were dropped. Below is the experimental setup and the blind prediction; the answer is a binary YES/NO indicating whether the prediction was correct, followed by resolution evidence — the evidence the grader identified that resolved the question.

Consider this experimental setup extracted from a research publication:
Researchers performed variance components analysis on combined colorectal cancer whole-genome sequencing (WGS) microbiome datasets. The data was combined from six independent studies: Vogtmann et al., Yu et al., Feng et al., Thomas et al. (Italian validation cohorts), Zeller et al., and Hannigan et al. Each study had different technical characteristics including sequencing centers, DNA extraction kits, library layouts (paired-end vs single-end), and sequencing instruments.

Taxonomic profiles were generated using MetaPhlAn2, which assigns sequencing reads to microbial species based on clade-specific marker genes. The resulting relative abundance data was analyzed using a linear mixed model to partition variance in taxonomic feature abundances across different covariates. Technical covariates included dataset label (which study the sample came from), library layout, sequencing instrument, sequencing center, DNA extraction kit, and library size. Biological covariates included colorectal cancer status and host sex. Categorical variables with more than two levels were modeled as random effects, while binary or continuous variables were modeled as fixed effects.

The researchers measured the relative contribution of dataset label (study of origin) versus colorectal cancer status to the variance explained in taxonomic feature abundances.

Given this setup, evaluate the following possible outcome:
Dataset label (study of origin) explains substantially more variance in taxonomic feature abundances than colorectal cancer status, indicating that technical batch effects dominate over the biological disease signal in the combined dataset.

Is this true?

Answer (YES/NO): YES